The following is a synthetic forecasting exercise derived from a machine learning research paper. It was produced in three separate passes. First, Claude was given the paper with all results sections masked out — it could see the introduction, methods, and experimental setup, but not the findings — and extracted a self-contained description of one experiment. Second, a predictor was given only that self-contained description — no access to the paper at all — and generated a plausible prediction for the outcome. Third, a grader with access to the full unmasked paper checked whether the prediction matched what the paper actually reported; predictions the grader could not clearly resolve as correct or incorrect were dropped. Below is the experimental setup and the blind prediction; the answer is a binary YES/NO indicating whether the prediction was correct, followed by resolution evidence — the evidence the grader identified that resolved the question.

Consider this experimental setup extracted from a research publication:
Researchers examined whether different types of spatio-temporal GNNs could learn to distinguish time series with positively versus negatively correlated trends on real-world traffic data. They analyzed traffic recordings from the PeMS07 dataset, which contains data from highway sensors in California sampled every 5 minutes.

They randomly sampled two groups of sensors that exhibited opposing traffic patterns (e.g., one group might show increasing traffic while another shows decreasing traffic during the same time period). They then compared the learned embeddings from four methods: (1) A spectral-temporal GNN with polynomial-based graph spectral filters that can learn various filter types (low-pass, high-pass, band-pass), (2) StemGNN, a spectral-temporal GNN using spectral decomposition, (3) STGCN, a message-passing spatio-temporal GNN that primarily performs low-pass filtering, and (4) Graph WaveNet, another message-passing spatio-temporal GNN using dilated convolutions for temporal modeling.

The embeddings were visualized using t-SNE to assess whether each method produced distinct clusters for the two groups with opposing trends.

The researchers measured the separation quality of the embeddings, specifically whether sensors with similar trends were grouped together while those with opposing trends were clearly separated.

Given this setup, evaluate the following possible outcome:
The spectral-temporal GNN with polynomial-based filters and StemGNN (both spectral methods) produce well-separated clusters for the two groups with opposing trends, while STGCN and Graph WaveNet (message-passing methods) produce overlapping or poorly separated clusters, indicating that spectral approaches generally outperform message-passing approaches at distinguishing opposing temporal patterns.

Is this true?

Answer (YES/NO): YES